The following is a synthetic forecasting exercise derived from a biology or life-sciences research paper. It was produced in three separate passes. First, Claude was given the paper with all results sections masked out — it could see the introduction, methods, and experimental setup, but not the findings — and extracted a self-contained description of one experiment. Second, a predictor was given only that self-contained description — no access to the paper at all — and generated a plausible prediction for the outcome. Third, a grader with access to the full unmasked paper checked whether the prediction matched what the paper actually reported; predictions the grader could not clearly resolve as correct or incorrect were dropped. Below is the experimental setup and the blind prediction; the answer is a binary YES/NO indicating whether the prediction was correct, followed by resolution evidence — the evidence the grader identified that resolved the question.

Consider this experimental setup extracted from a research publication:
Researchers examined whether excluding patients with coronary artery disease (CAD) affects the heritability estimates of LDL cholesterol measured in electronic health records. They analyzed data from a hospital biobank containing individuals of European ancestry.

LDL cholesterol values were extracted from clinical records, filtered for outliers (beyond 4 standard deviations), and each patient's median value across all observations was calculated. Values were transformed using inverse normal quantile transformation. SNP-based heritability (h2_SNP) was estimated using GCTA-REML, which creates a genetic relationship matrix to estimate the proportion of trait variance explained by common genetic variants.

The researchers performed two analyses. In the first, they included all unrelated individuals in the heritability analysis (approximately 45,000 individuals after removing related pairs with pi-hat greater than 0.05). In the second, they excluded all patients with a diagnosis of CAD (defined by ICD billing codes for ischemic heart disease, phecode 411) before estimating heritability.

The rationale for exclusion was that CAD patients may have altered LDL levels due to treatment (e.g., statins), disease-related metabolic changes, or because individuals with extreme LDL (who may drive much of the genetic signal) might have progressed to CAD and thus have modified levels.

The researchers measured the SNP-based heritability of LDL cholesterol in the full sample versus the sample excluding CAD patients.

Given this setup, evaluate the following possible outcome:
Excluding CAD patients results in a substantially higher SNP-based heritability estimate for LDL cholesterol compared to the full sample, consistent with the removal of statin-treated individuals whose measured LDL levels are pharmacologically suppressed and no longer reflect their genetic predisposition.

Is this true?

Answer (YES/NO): NO